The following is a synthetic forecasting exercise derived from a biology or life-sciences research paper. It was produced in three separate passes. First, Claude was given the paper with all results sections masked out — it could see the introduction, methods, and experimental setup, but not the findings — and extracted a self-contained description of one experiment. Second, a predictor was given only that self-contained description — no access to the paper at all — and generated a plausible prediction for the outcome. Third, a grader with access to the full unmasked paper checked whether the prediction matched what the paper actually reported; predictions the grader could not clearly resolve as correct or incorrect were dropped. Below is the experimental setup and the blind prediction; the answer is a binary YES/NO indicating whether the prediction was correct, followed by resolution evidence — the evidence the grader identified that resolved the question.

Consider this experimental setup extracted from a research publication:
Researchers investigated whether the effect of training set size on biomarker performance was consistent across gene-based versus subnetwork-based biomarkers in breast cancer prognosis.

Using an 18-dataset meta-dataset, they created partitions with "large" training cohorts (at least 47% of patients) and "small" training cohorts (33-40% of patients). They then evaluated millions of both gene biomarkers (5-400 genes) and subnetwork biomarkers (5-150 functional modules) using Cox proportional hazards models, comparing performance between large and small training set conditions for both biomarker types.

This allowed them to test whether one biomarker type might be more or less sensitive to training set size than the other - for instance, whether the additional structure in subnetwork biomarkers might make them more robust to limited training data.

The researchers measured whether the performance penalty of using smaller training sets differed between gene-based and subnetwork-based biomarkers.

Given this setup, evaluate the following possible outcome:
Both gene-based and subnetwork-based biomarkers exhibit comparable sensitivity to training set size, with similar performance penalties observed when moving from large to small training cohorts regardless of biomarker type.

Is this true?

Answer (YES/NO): NO